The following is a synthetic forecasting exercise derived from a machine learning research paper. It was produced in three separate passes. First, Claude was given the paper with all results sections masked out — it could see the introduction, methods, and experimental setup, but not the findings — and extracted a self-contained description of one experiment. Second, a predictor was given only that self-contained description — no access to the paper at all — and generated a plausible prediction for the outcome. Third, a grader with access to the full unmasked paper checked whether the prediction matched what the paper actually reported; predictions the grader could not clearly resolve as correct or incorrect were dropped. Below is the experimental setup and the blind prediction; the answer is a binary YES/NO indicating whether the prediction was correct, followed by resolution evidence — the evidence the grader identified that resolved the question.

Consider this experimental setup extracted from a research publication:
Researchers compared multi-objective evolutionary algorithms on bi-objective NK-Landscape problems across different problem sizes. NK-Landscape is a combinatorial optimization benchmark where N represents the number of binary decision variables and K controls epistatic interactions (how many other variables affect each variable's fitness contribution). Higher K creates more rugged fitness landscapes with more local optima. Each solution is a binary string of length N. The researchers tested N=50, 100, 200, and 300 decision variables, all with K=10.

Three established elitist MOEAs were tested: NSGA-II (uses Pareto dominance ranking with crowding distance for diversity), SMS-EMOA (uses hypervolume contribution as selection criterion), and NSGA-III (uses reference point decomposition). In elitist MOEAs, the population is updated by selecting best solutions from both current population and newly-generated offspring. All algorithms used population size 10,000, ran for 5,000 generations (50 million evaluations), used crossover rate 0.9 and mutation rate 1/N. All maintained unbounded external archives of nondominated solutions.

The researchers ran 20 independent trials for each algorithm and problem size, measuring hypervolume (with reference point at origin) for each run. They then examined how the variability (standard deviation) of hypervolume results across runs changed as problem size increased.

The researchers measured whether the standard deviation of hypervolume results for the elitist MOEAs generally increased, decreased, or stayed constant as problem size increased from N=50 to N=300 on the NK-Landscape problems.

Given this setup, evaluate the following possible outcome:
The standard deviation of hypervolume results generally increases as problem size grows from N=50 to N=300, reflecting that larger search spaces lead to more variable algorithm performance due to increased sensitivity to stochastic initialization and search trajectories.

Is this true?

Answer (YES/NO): YES